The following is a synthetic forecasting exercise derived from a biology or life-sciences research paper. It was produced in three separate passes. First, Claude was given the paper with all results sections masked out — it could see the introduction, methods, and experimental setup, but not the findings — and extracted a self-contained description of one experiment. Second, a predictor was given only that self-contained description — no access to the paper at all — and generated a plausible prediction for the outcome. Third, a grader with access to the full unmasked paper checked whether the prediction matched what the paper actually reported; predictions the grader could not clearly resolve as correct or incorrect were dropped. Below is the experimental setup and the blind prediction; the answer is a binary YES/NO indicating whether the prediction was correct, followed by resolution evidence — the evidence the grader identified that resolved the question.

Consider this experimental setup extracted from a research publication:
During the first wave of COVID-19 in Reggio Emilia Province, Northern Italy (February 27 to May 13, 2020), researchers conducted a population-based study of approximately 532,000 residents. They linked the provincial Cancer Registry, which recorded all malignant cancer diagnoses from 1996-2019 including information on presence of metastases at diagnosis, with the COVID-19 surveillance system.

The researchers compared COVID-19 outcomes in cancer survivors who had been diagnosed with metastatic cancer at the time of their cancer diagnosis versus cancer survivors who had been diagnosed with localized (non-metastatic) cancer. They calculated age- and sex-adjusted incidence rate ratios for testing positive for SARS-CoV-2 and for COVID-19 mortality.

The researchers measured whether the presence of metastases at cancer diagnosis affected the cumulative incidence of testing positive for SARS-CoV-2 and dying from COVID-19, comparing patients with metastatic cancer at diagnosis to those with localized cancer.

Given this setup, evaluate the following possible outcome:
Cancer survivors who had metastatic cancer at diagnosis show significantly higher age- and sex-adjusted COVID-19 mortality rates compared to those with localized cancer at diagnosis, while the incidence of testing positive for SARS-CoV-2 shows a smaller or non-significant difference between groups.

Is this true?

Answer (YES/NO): NO